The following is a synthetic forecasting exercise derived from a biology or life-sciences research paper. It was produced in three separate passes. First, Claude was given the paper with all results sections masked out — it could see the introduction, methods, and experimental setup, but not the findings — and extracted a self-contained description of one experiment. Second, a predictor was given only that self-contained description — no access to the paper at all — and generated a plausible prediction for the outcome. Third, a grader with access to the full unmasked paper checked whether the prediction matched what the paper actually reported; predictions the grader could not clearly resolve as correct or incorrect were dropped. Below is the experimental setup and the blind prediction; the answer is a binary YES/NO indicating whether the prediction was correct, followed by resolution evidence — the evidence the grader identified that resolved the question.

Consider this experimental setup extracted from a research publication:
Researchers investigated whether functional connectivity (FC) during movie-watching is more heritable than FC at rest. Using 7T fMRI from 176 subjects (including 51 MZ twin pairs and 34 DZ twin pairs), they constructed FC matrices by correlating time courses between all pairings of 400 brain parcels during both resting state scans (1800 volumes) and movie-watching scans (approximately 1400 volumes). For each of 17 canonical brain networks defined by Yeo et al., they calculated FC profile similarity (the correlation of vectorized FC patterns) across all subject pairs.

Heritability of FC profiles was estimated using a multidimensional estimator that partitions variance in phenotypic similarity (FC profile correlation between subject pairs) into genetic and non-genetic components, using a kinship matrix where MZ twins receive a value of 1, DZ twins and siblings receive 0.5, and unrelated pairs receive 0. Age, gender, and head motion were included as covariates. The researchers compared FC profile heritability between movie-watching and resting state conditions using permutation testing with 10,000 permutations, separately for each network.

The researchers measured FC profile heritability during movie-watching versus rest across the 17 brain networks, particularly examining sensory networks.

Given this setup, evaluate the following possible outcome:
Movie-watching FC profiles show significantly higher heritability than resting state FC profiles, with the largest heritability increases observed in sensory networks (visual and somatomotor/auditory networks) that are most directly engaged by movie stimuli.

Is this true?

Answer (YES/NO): YES